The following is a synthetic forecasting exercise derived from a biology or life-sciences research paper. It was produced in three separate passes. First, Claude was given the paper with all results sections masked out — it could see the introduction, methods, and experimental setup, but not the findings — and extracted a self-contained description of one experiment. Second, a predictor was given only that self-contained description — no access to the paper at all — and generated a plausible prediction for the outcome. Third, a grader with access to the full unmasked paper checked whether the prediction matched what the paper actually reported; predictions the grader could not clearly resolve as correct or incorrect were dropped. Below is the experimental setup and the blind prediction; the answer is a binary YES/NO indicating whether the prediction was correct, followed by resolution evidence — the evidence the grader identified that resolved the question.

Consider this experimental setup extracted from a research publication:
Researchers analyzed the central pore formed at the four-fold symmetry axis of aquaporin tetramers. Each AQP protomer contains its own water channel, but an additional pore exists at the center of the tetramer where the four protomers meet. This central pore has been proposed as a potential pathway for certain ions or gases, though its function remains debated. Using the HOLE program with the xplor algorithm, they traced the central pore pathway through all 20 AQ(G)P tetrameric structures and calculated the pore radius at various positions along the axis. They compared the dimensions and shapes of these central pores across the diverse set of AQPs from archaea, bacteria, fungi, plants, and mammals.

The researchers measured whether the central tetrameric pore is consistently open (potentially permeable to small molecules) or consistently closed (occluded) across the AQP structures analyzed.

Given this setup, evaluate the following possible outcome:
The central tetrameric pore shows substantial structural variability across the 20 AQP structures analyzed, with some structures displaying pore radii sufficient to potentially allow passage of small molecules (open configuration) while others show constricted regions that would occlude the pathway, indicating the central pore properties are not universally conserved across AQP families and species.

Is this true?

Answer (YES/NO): NO